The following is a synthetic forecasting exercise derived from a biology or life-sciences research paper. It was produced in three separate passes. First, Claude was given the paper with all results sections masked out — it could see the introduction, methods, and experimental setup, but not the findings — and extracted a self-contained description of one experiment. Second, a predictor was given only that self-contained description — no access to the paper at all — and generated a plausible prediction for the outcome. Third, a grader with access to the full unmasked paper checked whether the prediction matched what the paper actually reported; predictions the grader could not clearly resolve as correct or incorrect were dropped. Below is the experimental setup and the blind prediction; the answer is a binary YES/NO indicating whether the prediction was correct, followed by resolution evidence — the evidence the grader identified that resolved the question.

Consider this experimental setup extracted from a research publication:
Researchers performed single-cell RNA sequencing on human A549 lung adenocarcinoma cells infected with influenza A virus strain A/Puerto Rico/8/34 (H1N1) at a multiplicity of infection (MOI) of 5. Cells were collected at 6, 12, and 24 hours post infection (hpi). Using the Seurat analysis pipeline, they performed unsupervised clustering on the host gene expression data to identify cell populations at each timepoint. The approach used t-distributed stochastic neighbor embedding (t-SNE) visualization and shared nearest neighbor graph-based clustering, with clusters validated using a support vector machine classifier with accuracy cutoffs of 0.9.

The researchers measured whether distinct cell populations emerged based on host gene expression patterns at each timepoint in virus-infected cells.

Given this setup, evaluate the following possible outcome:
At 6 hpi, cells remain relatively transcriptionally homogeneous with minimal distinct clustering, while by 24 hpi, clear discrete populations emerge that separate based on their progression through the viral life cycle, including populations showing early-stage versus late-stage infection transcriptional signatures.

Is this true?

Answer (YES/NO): NO